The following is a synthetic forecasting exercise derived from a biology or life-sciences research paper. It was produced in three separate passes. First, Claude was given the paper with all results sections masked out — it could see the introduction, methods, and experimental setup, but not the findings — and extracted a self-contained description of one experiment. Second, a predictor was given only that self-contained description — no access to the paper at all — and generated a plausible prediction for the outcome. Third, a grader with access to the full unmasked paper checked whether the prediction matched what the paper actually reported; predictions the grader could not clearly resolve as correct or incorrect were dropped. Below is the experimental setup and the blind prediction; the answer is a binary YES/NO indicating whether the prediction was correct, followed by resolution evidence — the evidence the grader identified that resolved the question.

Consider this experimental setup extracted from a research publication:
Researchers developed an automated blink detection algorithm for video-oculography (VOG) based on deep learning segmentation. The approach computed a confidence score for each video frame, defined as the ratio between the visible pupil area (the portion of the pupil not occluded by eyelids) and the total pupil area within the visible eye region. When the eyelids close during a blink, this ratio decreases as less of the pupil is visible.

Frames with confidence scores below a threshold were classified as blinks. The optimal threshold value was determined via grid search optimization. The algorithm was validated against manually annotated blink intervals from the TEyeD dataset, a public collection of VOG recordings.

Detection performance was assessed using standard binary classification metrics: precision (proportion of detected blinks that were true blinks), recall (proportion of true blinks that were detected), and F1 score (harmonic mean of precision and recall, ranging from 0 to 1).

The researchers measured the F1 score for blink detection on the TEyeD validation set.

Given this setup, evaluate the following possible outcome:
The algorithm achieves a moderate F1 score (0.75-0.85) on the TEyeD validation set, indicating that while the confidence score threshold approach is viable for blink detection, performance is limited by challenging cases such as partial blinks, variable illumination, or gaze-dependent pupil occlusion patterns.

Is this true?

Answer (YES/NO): NO